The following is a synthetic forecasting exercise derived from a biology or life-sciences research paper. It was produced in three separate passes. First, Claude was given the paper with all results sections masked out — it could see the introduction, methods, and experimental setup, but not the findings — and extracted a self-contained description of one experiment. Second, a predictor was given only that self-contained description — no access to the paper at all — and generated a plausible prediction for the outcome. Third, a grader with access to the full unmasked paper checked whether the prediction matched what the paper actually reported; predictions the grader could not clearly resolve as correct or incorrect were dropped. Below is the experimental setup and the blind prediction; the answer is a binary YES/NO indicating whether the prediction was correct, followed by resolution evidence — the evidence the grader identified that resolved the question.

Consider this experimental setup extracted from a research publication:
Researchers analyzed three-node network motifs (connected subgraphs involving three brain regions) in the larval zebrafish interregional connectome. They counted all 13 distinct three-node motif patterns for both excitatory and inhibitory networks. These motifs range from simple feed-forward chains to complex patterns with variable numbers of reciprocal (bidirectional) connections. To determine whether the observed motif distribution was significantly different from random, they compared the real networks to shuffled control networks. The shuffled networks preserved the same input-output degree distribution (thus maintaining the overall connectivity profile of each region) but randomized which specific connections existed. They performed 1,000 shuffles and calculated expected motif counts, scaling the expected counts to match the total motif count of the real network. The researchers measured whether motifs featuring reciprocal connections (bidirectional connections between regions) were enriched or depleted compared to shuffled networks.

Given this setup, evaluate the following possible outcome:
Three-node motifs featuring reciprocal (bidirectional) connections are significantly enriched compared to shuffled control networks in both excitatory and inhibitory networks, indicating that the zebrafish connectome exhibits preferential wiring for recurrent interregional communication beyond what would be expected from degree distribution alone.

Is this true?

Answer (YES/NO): YES